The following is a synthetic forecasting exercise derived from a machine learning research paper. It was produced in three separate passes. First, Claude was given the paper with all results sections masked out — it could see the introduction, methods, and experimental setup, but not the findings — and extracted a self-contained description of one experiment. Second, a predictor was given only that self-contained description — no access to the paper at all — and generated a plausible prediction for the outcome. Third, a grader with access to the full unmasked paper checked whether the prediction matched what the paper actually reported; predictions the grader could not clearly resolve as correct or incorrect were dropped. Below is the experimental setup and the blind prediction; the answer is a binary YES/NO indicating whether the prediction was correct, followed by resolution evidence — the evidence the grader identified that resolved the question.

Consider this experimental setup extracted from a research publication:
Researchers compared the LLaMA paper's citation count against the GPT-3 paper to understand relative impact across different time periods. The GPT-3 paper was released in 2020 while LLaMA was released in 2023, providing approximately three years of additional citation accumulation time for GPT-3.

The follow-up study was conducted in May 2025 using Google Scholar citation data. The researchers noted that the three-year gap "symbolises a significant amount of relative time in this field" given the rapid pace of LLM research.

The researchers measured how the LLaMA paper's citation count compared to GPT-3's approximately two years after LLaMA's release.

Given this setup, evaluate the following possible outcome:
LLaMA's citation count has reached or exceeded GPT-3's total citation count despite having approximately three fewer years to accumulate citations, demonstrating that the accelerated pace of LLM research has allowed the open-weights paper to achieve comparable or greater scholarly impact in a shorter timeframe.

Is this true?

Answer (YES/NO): NO